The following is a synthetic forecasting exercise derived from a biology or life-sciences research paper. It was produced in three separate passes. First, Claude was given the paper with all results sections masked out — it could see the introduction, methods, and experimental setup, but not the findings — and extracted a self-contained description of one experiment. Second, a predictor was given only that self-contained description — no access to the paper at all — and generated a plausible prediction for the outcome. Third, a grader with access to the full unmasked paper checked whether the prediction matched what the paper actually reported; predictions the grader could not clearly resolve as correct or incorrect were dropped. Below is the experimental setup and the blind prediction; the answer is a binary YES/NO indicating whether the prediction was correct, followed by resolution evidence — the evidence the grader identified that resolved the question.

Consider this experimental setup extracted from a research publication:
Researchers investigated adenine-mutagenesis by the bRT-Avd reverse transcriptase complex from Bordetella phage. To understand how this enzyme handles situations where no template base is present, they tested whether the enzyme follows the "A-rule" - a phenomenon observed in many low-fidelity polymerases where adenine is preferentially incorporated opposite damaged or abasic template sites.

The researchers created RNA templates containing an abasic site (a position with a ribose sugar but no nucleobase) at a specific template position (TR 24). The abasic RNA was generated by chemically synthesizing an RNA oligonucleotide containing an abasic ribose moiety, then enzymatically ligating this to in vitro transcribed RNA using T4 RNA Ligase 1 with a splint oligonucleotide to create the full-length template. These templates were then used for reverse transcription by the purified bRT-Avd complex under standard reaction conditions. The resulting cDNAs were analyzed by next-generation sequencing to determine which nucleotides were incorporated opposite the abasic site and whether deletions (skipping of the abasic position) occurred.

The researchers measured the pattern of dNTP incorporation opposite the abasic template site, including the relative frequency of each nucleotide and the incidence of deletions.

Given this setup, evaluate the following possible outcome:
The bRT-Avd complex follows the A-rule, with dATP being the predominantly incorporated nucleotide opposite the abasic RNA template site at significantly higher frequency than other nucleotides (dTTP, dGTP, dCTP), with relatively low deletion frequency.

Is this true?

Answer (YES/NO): NO